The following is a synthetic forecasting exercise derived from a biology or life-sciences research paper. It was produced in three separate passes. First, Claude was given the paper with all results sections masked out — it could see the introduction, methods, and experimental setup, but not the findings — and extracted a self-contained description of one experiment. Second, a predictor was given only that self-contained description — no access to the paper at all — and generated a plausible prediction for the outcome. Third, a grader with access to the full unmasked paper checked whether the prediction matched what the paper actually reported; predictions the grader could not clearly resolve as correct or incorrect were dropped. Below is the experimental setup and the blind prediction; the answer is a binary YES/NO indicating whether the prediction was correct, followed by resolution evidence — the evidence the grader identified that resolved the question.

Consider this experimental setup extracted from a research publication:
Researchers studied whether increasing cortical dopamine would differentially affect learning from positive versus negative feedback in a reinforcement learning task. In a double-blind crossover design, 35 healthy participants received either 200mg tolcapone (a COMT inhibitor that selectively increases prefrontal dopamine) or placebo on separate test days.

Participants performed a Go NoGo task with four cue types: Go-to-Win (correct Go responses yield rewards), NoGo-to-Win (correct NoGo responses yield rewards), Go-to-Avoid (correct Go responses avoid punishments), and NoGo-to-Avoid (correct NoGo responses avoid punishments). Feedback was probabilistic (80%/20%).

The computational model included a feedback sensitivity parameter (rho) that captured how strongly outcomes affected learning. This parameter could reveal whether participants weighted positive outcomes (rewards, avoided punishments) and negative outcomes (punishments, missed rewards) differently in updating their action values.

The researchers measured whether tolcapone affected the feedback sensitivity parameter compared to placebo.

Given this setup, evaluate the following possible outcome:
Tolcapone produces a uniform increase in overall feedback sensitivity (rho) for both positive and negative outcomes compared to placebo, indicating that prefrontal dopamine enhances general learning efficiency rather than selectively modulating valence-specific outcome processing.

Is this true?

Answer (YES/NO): NO